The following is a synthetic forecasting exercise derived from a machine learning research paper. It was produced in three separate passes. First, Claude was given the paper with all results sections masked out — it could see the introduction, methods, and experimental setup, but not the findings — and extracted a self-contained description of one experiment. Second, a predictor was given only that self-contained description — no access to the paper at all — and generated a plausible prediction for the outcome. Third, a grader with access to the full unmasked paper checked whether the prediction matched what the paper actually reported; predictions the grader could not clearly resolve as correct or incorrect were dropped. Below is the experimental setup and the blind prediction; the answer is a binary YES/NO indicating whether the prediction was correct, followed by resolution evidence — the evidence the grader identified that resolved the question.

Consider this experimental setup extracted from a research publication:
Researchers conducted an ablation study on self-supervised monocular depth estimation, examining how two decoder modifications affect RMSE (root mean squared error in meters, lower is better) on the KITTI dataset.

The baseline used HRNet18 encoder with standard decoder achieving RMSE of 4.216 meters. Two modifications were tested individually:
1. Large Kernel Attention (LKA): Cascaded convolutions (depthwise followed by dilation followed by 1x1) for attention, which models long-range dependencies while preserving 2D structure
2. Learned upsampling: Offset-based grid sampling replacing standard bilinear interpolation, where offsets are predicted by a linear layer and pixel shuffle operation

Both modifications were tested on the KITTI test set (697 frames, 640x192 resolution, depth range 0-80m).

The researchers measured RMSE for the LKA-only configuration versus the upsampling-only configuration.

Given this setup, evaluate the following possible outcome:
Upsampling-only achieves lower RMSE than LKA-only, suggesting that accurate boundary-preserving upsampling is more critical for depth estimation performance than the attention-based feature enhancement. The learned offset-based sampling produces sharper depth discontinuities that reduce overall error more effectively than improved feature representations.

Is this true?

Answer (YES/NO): YES